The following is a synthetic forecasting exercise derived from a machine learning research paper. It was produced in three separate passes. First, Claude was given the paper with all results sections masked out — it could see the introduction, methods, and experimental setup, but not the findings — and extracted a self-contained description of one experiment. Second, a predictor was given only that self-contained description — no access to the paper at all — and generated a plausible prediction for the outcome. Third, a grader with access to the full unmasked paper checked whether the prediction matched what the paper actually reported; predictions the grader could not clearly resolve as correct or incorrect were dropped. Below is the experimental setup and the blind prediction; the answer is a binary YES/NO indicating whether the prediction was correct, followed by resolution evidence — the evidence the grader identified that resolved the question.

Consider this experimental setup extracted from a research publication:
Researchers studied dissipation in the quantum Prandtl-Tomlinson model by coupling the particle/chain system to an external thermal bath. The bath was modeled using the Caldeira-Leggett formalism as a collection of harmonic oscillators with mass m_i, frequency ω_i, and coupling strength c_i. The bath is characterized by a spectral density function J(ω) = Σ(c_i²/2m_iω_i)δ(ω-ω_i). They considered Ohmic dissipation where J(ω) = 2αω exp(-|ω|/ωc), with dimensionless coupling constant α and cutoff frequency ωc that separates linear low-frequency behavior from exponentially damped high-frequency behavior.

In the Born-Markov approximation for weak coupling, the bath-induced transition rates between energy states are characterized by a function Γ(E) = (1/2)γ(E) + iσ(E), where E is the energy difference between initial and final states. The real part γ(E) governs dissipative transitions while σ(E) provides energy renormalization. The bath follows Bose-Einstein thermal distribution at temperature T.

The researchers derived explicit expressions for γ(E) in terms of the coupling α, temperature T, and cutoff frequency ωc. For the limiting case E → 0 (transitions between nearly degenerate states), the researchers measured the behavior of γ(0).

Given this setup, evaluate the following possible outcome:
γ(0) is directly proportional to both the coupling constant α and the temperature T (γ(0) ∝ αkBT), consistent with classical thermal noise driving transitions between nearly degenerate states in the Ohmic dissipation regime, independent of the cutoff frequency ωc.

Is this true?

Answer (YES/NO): YES